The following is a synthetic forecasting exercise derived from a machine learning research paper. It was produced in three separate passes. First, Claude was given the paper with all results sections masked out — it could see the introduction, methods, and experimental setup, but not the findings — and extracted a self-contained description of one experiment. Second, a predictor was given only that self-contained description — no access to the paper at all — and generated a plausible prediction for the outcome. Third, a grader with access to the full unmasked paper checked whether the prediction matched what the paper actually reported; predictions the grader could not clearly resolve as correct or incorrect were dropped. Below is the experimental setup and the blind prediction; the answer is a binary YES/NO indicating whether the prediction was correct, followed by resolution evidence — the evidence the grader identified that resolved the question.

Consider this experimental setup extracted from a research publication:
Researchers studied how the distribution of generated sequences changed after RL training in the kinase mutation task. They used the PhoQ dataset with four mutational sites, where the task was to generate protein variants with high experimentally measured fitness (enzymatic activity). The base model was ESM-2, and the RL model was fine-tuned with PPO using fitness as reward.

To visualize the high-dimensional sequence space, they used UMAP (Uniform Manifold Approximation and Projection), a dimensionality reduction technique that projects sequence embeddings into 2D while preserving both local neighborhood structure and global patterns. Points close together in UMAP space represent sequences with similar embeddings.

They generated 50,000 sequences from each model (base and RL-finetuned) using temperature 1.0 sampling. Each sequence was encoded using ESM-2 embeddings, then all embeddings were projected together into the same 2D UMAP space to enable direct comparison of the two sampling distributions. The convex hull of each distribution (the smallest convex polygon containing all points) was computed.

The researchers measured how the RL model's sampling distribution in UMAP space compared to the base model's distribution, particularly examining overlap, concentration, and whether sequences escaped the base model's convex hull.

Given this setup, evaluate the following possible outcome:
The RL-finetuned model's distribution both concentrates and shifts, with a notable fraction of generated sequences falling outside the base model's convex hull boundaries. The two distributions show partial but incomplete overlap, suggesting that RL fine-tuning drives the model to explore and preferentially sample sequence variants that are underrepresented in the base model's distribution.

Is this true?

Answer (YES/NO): NO